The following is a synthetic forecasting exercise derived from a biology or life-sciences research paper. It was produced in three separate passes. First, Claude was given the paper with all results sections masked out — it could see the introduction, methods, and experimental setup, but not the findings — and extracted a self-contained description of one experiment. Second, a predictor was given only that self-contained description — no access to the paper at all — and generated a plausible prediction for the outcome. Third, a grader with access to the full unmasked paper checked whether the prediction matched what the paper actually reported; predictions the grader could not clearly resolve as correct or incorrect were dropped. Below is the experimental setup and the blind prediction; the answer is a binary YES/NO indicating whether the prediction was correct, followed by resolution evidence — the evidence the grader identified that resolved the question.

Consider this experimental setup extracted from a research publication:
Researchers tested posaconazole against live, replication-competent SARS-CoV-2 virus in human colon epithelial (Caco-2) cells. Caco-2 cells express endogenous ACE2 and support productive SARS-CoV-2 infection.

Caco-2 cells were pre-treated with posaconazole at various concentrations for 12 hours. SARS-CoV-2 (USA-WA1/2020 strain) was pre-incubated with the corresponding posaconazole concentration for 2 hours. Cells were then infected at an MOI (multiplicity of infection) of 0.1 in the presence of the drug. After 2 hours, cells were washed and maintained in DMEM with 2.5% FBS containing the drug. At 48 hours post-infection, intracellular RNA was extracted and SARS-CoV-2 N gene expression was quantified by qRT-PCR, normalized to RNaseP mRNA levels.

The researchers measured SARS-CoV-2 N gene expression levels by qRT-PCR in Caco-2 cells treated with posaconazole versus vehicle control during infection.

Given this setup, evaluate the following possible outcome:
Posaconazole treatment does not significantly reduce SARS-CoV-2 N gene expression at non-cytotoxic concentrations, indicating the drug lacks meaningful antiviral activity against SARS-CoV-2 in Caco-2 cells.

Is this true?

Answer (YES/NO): NO